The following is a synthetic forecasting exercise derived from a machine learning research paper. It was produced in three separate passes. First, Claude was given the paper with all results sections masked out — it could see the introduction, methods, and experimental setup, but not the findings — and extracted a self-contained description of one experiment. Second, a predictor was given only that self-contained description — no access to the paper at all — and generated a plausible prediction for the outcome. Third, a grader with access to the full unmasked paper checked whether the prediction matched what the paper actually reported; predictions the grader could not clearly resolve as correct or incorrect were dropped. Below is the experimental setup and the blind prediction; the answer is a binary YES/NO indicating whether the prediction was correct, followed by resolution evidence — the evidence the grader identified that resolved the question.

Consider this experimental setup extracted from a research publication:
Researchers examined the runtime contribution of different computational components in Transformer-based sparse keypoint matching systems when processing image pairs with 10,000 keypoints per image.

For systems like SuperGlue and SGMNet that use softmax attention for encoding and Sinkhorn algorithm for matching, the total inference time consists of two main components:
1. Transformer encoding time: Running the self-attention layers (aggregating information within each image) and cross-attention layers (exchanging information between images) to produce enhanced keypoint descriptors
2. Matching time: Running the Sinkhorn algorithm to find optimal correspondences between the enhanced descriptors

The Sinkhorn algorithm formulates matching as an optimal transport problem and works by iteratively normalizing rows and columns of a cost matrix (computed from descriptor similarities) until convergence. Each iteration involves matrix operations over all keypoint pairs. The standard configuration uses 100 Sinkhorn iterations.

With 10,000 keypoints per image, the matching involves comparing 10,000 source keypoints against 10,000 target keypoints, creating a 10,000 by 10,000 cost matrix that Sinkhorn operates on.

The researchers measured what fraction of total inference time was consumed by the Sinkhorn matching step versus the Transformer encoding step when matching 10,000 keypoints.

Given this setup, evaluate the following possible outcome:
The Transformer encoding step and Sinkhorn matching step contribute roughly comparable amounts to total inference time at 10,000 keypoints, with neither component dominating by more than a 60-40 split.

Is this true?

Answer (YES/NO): NO